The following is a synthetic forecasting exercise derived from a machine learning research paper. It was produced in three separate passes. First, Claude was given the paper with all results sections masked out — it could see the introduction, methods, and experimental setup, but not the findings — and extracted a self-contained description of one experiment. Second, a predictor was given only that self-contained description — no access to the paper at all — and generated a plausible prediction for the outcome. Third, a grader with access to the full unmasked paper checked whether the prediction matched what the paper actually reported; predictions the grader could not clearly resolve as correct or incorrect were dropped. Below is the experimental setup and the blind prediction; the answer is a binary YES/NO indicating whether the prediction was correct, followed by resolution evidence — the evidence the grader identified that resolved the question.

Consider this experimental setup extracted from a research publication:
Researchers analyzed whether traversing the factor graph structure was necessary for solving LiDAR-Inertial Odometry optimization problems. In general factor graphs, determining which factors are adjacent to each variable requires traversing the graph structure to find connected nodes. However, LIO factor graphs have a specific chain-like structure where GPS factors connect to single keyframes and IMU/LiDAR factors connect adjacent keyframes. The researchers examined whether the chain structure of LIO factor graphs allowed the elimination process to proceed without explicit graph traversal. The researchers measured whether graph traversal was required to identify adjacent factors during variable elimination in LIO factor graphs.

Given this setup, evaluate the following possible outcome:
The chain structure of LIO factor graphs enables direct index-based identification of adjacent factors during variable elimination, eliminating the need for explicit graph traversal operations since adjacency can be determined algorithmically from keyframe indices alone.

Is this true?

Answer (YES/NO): YES